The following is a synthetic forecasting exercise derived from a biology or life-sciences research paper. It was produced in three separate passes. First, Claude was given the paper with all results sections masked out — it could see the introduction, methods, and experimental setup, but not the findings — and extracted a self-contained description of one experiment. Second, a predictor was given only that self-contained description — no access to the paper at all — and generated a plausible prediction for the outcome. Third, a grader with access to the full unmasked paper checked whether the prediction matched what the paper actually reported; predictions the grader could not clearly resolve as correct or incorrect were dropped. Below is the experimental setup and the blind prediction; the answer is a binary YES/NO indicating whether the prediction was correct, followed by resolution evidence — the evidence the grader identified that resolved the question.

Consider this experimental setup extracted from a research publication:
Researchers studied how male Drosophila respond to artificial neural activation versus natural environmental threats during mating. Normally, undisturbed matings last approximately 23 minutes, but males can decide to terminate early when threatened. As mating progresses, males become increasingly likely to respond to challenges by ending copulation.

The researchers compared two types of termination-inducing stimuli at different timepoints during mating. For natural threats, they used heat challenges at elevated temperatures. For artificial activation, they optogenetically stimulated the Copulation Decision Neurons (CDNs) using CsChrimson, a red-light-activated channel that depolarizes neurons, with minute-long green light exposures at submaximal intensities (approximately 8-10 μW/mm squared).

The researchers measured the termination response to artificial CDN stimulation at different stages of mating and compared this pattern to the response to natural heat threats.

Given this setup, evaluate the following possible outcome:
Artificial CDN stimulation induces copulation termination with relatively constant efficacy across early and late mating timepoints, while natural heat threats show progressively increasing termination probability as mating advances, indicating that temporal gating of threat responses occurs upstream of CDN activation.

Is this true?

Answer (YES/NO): NO